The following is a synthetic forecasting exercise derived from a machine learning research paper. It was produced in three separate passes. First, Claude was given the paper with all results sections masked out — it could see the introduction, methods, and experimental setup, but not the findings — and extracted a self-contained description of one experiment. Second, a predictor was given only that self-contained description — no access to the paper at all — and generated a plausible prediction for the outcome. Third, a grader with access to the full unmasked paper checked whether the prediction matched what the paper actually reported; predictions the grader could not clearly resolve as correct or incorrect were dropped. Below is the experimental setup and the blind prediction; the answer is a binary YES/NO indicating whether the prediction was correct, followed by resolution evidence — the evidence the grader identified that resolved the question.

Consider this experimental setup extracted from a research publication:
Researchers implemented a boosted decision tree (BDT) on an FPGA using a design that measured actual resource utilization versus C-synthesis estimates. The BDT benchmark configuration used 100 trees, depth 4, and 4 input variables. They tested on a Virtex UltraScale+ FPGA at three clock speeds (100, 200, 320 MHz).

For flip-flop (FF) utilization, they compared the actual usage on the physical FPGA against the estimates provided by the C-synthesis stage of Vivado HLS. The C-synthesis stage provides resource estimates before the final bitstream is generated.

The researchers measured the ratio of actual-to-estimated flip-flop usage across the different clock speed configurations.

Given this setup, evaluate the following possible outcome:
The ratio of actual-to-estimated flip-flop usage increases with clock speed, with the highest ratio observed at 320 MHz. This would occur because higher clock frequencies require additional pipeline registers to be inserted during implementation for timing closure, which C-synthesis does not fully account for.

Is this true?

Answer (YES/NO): NO